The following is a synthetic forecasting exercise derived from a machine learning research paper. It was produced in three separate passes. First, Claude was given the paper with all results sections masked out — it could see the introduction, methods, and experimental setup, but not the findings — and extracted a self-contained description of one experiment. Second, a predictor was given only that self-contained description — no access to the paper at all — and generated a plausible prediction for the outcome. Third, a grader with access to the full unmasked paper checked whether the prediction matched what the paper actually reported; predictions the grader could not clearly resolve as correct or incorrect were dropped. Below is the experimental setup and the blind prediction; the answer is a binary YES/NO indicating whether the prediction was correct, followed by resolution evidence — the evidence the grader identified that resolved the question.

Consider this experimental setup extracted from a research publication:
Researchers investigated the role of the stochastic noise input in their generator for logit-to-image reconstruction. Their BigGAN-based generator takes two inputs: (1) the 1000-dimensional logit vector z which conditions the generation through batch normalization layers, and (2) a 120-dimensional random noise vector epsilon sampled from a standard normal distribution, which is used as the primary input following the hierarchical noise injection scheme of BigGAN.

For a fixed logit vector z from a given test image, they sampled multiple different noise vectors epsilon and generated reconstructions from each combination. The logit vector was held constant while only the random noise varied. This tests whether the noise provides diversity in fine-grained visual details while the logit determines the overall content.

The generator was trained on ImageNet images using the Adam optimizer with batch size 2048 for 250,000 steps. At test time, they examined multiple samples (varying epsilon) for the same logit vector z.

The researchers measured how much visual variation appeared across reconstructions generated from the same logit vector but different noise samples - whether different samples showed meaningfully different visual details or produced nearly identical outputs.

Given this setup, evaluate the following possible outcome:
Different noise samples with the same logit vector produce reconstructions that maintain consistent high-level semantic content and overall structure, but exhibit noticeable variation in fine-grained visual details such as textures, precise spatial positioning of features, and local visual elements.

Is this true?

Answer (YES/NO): NO